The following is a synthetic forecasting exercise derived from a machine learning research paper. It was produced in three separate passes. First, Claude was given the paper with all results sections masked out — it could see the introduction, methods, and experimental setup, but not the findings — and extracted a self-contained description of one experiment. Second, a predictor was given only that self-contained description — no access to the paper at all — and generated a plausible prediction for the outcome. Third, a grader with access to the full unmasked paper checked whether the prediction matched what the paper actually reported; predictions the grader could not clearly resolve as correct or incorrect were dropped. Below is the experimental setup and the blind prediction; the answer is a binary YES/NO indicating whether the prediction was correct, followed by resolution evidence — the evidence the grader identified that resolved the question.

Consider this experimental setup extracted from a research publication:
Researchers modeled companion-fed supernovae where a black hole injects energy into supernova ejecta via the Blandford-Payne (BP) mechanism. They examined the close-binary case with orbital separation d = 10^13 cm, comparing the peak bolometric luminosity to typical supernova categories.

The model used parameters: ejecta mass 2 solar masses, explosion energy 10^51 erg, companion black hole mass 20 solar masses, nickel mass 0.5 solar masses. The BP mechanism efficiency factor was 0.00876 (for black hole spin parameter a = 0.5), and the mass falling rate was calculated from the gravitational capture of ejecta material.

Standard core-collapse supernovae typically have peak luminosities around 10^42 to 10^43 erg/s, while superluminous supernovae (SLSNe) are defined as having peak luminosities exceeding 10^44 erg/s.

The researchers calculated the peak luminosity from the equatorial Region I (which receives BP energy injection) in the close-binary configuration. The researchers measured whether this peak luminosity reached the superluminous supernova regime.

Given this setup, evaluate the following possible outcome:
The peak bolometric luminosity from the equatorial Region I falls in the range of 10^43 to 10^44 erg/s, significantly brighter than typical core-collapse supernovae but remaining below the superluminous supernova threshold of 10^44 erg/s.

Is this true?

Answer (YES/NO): NO